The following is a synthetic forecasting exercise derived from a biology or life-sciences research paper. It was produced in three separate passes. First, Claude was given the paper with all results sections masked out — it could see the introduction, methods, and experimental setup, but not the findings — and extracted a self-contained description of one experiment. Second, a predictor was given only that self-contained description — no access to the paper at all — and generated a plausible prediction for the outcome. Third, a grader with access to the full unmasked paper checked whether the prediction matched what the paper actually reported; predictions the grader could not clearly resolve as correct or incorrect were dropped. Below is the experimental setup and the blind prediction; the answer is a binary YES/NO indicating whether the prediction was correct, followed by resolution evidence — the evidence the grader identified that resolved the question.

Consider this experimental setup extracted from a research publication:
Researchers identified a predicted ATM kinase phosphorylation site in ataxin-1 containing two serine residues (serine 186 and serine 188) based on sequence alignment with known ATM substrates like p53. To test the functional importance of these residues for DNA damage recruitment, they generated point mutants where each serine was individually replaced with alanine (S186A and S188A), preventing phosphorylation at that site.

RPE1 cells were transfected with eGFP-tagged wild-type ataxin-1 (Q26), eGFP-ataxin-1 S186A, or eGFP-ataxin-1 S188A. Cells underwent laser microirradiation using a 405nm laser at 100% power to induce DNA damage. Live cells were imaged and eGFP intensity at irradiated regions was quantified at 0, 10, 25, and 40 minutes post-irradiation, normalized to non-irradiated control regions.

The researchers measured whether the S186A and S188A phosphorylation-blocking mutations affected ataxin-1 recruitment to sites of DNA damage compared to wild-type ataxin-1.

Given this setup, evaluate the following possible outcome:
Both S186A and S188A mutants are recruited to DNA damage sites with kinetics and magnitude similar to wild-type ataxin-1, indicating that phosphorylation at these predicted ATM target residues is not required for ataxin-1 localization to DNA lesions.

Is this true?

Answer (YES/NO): NO